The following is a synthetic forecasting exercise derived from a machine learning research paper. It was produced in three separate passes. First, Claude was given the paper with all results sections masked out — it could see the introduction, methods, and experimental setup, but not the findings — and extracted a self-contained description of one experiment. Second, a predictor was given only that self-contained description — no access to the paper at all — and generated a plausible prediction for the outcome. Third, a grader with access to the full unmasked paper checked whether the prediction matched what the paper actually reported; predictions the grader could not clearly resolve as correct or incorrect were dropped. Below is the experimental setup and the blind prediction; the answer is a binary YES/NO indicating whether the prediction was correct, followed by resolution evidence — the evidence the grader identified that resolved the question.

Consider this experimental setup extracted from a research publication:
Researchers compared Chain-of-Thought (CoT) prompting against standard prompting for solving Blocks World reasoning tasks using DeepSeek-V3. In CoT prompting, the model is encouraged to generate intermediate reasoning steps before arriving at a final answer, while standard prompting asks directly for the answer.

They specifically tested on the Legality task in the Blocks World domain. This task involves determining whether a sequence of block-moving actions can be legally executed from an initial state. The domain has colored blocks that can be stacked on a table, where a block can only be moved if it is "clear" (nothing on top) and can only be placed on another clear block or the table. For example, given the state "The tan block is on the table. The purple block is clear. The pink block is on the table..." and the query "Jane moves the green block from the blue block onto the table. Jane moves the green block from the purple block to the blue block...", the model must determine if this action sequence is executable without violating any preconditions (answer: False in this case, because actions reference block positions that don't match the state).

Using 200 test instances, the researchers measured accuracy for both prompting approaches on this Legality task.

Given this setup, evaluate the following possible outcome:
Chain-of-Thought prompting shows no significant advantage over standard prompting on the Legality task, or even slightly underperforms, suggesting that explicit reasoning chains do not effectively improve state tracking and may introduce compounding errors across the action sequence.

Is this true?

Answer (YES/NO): NO